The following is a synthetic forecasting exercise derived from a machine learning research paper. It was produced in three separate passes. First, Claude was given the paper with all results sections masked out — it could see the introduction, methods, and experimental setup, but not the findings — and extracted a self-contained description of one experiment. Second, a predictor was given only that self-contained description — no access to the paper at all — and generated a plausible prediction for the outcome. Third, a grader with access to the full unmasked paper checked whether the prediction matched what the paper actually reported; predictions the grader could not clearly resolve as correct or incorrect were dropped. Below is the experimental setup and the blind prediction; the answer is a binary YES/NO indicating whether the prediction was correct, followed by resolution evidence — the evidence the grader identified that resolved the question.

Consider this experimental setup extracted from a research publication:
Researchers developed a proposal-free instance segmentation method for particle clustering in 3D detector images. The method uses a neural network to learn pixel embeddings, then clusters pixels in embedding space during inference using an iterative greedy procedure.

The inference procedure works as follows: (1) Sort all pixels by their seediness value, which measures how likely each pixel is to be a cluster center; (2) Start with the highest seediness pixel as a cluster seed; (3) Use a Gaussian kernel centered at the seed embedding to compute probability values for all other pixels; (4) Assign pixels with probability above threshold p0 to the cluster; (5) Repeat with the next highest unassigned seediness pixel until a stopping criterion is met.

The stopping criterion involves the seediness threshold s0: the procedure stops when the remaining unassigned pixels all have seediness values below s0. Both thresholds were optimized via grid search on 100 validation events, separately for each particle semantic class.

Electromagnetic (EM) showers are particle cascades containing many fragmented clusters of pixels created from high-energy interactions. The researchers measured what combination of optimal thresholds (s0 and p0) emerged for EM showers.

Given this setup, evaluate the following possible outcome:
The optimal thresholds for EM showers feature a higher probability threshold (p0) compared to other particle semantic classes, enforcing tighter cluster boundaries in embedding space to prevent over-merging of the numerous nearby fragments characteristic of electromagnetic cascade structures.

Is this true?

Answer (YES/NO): NO